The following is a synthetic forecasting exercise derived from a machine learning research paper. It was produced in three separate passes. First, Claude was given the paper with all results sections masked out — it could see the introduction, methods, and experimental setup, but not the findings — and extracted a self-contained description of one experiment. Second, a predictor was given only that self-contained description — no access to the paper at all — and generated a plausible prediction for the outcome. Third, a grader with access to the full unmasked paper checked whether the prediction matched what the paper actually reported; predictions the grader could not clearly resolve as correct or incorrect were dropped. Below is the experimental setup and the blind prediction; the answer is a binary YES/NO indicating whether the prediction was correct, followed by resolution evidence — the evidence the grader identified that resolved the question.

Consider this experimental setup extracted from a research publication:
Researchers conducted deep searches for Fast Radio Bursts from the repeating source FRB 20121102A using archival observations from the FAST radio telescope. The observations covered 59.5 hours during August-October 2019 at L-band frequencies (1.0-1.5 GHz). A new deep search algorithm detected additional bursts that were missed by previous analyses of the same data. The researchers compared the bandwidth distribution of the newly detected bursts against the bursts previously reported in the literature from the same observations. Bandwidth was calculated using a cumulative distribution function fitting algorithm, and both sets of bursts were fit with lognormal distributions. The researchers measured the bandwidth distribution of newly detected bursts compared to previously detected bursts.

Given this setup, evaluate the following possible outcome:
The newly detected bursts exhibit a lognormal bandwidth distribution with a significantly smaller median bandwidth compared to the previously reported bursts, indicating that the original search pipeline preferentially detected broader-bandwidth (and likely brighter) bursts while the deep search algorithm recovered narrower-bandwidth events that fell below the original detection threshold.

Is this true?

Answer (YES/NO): YES